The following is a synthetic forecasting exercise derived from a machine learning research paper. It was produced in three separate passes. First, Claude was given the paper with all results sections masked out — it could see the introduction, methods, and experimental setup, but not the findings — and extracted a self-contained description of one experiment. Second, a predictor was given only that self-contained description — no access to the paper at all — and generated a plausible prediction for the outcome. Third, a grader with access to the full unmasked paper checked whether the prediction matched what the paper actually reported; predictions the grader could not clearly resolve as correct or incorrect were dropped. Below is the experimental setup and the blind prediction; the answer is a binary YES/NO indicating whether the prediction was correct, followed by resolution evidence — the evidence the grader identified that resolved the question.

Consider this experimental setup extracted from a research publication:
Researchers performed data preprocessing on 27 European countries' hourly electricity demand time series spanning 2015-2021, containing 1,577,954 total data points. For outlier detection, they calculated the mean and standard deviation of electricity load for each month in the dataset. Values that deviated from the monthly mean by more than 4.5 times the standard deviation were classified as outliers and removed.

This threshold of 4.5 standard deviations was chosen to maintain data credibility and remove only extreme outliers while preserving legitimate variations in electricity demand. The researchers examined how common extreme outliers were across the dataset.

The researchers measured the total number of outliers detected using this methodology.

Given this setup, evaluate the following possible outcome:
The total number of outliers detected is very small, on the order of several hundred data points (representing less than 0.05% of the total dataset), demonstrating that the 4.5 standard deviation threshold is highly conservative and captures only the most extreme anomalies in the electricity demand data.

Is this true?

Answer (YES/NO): NO